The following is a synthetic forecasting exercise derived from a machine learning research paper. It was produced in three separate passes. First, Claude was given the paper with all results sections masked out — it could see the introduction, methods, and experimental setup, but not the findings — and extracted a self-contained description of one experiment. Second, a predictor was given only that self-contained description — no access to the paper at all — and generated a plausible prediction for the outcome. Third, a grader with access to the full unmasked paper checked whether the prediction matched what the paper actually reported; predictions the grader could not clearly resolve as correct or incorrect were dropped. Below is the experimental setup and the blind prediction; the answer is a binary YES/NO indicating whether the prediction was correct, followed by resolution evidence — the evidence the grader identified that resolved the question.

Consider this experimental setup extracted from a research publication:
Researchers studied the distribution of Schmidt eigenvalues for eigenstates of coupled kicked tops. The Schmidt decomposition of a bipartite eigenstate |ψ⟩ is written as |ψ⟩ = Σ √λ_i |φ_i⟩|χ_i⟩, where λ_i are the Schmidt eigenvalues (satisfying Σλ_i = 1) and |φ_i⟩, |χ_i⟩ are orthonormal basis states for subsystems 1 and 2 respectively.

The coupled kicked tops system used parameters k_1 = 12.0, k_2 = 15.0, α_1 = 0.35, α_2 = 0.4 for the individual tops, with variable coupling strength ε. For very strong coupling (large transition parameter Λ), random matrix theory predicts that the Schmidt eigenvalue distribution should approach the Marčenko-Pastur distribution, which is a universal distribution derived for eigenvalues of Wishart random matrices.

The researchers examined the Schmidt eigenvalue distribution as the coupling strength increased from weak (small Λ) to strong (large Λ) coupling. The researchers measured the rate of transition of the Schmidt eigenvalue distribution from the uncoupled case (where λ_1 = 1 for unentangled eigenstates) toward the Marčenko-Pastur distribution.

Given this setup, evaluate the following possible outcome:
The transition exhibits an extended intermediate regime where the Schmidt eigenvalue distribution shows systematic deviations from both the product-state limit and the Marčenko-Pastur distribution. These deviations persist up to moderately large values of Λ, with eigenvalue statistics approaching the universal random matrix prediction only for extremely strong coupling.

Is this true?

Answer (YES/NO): YES